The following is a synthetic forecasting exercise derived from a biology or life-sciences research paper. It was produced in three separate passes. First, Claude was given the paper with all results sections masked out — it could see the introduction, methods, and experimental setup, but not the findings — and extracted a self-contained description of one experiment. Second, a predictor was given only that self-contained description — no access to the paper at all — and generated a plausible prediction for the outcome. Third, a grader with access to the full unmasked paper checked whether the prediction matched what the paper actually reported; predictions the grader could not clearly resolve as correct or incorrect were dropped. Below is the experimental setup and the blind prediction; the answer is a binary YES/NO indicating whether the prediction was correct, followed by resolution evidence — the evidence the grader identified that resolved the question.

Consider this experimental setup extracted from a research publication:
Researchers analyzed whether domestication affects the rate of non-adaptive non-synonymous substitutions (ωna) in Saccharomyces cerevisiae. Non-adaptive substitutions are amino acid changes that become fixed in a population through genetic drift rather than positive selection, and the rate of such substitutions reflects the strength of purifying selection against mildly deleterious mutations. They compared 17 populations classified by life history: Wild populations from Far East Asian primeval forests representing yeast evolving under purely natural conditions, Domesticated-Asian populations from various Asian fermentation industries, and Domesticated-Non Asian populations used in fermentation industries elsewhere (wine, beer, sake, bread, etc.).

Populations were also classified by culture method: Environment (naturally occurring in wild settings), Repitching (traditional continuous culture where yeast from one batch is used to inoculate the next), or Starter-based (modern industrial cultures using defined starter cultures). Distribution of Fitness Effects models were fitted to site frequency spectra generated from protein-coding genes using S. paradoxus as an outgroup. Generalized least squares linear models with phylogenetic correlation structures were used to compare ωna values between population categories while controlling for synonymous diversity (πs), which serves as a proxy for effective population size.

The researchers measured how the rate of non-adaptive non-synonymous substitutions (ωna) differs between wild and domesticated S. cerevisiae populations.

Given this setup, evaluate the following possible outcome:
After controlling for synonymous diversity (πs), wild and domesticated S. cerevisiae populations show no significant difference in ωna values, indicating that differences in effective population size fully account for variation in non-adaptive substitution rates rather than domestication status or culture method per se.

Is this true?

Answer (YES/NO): NO